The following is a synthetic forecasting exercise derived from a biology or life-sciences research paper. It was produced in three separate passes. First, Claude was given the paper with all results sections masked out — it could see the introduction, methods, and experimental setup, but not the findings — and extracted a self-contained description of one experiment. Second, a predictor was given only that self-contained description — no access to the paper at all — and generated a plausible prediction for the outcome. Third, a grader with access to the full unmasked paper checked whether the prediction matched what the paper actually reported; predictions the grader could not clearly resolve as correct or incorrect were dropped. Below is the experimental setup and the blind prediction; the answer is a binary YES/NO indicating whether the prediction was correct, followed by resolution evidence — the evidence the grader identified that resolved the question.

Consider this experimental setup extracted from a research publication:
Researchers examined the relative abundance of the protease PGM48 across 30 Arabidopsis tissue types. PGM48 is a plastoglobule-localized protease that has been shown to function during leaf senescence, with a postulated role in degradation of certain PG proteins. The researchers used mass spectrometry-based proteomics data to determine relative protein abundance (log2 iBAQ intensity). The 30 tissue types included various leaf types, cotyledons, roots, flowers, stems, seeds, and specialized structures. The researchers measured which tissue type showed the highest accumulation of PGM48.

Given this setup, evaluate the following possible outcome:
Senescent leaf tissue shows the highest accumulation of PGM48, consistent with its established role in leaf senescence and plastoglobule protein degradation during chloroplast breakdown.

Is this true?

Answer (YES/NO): NO